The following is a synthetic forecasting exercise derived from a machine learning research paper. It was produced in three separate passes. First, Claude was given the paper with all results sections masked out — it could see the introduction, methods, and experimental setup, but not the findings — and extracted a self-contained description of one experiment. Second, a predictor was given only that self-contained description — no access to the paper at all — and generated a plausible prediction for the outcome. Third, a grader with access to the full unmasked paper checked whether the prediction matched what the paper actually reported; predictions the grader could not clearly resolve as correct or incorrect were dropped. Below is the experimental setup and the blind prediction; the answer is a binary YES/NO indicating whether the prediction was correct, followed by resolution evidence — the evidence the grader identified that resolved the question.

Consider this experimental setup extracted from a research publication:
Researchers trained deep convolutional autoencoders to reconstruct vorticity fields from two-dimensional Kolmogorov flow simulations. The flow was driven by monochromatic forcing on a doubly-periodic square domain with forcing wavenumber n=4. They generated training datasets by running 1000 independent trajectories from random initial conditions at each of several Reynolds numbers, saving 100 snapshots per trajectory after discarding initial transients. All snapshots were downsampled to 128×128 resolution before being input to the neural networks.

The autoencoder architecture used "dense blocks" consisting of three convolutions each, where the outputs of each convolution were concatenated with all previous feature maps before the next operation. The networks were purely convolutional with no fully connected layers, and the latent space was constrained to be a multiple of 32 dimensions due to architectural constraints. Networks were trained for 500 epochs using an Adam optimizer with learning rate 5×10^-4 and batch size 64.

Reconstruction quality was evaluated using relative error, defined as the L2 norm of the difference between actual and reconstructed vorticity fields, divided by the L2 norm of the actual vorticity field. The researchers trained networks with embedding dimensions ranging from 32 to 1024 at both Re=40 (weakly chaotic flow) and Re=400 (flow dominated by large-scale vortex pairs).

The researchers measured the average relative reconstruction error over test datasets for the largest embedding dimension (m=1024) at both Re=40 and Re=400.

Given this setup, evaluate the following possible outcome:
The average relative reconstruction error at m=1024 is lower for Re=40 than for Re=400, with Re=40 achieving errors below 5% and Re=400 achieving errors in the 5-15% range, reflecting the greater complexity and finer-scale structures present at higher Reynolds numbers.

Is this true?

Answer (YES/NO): YES